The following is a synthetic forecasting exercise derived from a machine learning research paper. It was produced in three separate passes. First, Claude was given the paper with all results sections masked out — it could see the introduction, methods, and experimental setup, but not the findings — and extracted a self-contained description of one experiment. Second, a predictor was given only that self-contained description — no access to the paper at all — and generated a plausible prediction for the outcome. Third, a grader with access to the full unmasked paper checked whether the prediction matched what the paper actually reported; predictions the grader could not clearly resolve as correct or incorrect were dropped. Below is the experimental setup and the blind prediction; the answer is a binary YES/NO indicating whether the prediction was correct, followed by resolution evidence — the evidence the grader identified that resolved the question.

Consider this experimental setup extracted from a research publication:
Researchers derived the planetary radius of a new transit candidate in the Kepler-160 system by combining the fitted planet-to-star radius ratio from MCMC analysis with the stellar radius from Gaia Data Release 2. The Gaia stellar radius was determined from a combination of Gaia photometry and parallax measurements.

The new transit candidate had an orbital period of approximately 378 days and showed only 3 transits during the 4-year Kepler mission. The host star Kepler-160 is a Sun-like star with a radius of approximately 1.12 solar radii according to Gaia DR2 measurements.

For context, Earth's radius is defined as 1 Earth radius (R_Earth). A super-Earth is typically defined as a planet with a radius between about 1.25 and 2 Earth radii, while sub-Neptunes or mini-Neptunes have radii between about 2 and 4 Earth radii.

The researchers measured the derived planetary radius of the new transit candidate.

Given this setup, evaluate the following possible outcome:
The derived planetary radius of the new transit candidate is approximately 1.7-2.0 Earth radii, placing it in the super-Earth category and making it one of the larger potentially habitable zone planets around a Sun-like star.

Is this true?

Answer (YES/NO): YES